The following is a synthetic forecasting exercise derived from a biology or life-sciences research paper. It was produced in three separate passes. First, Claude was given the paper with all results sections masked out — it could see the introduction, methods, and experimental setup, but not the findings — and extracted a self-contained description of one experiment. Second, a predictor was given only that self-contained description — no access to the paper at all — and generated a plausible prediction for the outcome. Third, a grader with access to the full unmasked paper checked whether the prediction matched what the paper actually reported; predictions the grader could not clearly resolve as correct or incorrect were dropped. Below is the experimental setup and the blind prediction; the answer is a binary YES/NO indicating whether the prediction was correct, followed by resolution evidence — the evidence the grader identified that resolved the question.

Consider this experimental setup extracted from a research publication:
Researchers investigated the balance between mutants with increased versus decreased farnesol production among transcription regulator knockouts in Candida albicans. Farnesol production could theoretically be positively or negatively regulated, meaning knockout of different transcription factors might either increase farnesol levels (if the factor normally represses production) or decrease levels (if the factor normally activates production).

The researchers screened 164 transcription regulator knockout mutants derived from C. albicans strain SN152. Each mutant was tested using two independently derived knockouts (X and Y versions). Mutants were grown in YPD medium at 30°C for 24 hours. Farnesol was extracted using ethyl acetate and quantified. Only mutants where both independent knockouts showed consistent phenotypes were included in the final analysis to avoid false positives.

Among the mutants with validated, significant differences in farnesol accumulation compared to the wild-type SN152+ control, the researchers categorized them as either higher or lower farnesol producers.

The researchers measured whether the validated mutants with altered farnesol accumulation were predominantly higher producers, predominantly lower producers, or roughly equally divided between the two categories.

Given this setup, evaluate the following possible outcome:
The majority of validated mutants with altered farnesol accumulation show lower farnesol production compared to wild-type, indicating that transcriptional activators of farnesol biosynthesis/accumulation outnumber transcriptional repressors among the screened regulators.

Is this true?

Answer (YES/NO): NO